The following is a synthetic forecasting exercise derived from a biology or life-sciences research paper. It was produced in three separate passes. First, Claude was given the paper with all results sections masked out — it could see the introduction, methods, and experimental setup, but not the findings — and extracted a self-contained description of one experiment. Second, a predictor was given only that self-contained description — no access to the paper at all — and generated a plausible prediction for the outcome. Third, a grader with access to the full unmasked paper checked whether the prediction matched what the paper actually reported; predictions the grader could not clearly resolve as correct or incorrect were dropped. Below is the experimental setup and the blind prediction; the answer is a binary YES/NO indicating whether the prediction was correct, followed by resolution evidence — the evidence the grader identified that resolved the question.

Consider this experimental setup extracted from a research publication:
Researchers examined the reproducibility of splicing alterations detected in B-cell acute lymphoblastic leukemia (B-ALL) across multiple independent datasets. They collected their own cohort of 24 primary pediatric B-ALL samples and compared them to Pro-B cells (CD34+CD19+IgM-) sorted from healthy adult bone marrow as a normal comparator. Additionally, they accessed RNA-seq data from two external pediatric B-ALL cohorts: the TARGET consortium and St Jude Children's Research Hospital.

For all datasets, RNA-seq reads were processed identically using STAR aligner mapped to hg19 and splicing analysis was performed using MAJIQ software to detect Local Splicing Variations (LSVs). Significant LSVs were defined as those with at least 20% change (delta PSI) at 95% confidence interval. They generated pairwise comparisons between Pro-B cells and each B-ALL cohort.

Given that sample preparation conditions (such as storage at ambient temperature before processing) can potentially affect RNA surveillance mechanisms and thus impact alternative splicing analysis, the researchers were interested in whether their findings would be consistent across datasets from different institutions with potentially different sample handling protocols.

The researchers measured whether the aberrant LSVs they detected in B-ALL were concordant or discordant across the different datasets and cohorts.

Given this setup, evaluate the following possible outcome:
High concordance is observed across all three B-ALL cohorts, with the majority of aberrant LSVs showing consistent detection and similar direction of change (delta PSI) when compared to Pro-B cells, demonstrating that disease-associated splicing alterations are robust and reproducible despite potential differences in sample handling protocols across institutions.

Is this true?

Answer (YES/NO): YES